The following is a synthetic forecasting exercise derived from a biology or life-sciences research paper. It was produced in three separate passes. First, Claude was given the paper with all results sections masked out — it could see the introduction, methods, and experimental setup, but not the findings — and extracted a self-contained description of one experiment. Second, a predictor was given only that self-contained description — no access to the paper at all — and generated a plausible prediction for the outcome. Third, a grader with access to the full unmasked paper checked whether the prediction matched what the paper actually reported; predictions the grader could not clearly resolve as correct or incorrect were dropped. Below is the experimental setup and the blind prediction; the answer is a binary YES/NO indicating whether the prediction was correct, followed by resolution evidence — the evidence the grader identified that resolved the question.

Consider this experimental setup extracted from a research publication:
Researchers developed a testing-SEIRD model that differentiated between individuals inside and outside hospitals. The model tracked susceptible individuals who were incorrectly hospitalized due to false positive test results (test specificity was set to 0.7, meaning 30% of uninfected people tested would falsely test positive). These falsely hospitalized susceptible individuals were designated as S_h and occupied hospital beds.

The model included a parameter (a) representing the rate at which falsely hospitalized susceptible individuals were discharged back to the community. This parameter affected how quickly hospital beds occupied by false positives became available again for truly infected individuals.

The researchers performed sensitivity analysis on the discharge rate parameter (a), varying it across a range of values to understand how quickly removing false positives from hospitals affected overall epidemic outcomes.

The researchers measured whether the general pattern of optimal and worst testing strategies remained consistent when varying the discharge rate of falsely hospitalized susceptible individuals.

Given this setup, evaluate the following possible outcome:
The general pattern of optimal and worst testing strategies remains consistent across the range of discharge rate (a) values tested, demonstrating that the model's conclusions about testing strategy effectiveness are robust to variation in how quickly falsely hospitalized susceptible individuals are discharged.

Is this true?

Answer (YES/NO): YES